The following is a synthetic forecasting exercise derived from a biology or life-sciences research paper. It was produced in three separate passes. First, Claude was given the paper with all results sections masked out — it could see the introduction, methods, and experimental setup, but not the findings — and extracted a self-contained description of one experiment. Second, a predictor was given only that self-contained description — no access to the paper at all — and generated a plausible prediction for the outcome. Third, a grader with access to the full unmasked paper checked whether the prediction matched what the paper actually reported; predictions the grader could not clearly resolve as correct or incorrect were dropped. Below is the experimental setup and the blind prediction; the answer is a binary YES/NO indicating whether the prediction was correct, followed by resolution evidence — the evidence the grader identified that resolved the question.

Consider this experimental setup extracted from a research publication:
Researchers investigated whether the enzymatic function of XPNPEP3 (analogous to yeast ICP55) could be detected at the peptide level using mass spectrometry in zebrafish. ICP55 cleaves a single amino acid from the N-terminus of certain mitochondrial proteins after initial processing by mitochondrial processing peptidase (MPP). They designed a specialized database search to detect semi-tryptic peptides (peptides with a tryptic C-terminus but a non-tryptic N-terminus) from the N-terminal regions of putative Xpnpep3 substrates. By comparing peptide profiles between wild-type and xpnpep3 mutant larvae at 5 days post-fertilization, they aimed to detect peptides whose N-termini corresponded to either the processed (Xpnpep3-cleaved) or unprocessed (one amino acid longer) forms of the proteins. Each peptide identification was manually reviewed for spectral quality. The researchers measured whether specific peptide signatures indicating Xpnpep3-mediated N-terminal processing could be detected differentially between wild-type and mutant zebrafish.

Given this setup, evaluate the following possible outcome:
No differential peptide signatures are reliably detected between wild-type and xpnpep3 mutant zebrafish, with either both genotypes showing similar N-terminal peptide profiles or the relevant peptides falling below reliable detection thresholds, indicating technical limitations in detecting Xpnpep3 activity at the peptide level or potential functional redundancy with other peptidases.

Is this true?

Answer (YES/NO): NO